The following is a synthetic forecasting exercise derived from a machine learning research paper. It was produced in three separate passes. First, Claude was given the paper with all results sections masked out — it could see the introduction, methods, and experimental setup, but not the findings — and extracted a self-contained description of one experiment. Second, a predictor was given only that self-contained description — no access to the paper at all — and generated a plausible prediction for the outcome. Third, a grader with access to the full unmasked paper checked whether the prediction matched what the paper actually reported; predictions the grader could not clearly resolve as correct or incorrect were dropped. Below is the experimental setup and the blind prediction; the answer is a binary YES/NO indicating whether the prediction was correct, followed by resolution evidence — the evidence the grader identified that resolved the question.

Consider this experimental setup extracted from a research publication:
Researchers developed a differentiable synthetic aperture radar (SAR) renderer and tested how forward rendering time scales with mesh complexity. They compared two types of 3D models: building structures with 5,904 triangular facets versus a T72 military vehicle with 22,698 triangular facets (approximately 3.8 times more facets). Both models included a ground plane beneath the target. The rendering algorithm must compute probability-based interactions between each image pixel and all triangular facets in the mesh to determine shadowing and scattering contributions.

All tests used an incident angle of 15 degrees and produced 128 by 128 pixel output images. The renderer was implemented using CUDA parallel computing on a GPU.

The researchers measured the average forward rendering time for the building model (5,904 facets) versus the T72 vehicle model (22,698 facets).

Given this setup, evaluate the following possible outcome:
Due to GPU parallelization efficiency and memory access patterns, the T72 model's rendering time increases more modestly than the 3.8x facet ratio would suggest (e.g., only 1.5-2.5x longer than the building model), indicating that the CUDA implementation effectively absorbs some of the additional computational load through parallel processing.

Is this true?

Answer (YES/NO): NO